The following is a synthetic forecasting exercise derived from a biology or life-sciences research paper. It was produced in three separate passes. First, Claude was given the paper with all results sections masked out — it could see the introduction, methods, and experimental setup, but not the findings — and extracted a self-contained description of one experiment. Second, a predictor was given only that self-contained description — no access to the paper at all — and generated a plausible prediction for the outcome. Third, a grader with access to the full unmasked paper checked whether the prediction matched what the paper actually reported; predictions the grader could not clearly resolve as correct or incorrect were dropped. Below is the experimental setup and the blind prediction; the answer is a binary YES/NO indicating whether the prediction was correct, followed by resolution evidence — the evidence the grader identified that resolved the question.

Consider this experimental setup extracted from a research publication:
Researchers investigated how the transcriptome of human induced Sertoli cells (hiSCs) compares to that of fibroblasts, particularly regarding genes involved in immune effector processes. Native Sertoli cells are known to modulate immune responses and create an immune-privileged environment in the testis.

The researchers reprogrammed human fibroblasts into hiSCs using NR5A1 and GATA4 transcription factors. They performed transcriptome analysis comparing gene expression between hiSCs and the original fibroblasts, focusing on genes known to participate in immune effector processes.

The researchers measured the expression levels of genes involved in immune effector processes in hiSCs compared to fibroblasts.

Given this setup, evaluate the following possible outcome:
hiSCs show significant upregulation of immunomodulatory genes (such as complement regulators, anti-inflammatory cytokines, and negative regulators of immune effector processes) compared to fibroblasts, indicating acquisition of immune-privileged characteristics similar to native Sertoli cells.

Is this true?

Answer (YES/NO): YES